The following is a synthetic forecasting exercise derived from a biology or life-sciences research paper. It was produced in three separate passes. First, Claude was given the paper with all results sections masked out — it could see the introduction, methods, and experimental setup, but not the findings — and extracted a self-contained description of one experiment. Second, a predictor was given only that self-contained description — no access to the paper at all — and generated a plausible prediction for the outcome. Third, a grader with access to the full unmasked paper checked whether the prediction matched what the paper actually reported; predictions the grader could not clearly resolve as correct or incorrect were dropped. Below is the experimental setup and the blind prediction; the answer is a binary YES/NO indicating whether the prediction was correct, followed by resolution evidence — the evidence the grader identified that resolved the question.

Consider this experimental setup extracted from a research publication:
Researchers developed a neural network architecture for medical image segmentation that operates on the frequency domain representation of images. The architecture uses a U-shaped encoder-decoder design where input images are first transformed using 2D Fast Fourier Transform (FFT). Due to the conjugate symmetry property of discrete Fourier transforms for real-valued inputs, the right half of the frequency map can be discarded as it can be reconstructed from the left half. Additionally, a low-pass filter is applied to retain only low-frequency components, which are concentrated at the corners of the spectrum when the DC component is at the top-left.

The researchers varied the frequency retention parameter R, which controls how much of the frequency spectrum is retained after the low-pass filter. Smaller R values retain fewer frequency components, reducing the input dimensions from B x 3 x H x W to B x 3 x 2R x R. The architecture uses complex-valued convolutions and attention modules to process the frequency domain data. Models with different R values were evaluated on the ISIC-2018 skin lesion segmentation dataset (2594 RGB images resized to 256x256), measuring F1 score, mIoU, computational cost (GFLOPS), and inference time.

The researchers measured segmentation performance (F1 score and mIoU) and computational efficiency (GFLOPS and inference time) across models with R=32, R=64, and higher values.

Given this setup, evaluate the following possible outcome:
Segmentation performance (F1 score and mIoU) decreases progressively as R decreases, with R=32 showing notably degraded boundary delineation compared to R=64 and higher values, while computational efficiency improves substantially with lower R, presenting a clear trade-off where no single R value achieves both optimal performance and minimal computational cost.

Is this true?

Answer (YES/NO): NO